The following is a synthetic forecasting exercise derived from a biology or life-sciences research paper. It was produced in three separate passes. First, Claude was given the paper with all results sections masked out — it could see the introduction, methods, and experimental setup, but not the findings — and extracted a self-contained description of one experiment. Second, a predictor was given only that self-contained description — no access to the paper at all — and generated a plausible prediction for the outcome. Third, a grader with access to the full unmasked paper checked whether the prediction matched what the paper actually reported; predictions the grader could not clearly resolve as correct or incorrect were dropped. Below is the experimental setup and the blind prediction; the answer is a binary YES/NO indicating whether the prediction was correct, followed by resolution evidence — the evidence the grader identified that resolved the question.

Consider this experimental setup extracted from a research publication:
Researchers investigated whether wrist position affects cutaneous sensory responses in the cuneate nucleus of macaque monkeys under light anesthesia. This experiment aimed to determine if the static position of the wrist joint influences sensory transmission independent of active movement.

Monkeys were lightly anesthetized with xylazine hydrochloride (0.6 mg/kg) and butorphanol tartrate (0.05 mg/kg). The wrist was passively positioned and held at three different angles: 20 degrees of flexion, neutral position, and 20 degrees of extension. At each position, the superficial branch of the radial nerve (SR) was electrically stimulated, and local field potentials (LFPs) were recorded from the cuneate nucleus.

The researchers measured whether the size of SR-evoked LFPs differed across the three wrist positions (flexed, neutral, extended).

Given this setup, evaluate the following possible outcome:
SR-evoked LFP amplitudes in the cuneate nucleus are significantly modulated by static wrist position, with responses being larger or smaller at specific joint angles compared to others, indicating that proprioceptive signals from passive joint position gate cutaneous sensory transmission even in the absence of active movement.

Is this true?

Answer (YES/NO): NO